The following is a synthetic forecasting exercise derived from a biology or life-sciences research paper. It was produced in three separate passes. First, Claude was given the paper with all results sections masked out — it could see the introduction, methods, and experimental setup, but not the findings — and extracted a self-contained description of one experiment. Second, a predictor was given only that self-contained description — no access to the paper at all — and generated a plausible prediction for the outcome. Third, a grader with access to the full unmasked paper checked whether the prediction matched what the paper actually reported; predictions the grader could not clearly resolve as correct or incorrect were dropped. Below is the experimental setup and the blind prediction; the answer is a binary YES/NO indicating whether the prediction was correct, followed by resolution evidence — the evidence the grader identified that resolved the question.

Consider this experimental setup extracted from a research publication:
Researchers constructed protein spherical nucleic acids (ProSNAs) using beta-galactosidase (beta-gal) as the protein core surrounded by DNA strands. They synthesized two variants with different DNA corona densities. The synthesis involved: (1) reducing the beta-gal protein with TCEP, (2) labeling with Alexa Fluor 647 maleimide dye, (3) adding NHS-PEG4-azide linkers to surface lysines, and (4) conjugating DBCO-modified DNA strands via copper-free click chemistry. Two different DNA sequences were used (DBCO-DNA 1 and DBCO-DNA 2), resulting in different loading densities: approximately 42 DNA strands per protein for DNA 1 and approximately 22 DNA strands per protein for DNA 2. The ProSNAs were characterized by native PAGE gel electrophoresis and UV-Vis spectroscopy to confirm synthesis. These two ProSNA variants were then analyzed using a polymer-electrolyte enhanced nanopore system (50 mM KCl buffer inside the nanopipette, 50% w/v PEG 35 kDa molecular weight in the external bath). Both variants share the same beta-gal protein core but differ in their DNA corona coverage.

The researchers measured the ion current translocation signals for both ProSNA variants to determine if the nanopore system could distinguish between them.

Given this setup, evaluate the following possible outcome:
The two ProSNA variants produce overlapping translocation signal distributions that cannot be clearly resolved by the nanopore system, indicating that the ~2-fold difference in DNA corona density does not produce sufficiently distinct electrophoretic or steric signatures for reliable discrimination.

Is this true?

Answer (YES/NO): NO